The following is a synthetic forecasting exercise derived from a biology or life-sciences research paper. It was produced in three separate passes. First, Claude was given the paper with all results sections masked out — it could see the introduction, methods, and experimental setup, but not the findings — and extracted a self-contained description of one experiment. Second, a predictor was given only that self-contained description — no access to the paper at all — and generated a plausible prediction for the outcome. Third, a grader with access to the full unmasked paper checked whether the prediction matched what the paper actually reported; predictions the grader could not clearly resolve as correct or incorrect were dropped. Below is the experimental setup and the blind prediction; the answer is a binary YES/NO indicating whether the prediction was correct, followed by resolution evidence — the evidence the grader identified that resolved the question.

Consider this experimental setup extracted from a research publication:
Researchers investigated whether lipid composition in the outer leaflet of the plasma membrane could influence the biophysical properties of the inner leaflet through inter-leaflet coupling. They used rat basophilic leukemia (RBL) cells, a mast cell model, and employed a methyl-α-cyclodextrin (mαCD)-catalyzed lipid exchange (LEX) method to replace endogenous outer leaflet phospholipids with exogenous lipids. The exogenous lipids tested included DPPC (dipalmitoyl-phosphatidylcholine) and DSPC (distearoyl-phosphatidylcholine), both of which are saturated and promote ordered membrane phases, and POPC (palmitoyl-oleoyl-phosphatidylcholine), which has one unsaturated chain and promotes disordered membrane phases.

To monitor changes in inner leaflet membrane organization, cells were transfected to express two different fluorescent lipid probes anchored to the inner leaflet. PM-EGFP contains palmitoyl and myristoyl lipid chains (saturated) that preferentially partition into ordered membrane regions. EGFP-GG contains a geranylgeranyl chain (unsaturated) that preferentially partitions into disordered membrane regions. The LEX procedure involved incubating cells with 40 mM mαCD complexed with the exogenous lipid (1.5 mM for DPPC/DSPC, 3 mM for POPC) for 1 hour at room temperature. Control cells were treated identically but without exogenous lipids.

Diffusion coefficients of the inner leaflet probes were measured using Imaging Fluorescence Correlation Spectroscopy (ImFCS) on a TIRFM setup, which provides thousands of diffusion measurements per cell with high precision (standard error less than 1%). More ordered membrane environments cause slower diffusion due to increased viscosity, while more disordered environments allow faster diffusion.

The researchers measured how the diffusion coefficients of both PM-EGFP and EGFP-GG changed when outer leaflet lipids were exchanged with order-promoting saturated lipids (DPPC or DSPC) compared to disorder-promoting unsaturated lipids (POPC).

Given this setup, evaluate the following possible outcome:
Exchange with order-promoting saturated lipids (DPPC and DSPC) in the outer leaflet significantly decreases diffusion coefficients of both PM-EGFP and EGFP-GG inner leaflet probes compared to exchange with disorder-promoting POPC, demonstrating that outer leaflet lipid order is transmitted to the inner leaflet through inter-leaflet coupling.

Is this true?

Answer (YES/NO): YES